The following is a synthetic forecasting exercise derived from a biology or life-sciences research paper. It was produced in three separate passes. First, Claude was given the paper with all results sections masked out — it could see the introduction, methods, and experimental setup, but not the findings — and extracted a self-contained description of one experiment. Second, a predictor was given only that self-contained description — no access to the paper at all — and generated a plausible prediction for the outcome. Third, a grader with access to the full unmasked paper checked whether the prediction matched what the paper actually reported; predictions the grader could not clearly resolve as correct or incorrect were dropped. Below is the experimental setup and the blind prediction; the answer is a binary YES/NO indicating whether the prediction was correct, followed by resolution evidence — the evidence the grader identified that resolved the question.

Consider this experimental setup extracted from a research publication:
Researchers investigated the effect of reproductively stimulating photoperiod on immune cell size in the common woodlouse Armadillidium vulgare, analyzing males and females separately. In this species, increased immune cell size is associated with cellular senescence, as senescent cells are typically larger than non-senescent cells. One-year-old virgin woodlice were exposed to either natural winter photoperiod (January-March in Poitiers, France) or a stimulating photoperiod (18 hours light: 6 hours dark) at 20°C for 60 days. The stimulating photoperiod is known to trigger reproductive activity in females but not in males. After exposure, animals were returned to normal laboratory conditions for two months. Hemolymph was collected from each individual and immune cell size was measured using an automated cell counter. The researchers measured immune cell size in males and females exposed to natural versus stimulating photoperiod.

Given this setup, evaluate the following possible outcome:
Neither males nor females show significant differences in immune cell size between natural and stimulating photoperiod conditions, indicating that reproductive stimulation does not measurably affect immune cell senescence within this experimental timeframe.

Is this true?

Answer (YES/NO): YES